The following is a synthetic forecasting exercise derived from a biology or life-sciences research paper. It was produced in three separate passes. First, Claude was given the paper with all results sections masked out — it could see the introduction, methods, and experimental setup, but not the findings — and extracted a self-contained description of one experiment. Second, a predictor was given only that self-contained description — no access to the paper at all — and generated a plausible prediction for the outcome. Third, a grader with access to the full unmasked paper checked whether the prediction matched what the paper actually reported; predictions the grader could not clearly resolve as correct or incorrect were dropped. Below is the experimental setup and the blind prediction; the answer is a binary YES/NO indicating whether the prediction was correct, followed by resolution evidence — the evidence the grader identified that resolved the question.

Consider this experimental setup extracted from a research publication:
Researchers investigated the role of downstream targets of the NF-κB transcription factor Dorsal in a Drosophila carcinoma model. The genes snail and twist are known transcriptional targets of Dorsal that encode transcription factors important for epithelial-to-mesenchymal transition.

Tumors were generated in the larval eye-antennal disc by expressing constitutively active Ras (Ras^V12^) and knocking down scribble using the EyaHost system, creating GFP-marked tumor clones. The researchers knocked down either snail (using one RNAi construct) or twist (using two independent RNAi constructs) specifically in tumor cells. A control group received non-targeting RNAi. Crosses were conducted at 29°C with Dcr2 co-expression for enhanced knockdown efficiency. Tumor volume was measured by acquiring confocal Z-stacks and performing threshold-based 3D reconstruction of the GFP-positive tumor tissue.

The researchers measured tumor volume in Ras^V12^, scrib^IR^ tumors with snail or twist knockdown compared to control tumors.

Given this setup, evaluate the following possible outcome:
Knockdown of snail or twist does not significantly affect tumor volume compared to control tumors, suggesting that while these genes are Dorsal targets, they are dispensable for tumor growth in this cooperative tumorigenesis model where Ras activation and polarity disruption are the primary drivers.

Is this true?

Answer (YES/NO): NO